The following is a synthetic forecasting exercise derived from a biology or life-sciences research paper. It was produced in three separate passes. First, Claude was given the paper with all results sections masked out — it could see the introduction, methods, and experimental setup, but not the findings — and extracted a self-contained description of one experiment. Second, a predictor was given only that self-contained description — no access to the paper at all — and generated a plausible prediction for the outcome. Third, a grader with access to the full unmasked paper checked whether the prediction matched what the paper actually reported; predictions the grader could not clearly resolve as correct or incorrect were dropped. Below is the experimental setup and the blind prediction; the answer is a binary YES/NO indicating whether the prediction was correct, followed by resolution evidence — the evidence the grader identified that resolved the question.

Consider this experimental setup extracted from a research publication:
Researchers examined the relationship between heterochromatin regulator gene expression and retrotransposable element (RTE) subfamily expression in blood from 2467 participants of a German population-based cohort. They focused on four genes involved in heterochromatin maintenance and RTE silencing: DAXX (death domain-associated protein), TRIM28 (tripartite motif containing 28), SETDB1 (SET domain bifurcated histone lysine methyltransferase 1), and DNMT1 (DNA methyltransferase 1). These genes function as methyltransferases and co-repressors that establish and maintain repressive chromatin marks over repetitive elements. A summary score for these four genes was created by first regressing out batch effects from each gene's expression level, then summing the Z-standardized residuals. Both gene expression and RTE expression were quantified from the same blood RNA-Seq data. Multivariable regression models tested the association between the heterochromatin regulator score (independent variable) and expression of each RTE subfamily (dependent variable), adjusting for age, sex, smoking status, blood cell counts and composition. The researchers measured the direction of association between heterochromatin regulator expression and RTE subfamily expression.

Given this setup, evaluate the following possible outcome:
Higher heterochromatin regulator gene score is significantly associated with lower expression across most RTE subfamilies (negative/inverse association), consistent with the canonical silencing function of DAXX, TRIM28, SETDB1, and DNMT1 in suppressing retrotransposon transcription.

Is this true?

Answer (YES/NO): YES